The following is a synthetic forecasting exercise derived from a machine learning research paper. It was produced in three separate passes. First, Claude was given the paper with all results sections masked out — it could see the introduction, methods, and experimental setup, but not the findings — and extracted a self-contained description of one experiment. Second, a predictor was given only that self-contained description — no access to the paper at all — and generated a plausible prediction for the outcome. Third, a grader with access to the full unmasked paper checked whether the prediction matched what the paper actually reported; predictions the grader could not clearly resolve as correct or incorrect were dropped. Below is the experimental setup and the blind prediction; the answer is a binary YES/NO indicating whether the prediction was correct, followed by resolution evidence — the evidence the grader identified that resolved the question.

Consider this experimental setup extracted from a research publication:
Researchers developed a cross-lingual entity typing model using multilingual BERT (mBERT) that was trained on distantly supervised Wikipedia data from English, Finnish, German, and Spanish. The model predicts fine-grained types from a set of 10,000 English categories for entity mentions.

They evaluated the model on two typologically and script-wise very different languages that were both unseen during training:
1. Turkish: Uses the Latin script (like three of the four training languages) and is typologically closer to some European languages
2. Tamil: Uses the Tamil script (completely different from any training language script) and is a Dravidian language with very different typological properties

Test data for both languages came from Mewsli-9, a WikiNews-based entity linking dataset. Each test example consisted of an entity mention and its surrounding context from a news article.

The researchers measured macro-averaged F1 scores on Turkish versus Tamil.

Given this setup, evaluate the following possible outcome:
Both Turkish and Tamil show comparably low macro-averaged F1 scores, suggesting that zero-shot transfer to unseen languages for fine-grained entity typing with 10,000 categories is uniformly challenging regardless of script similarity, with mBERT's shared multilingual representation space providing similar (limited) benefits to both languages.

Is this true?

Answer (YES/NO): NO